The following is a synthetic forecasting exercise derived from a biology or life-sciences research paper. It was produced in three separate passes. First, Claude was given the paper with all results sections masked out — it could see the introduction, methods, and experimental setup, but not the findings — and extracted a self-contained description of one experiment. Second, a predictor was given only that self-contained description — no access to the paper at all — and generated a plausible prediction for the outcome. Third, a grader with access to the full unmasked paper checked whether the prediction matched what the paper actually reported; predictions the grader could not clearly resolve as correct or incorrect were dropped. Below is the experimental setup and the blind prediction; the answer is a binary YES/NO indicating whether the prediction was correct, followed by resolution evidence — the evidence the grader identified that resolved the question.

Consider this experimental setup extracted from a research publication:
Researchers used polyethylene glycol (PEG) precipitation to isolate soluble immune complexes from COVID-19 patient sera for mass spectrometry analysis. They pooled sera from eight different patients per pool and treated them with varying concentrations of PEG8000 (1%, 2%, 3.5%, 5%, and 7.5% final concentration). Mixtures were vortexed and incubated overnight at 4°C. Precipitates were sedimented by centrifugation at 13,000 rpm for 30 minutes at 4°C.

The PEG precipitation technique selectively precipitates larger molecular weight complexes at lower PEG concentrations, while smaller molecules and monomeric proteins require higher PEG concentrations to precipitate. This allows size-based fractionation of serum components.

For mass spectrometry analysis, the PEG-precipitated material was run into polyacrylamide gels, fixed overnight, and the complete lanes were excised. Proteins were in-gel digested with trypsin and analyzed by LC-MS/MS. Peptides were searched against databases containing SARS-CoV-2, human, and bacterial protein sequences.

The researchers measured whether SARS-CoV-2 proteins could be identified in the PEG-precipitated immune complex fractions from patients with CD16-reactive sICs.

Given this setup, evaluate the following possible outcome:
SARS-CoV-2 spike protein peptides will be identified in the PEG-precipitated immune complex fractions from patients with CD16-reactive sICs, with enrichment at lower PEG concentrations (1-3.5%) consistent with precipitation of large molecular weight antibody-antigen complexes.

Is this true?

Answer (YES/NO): NO